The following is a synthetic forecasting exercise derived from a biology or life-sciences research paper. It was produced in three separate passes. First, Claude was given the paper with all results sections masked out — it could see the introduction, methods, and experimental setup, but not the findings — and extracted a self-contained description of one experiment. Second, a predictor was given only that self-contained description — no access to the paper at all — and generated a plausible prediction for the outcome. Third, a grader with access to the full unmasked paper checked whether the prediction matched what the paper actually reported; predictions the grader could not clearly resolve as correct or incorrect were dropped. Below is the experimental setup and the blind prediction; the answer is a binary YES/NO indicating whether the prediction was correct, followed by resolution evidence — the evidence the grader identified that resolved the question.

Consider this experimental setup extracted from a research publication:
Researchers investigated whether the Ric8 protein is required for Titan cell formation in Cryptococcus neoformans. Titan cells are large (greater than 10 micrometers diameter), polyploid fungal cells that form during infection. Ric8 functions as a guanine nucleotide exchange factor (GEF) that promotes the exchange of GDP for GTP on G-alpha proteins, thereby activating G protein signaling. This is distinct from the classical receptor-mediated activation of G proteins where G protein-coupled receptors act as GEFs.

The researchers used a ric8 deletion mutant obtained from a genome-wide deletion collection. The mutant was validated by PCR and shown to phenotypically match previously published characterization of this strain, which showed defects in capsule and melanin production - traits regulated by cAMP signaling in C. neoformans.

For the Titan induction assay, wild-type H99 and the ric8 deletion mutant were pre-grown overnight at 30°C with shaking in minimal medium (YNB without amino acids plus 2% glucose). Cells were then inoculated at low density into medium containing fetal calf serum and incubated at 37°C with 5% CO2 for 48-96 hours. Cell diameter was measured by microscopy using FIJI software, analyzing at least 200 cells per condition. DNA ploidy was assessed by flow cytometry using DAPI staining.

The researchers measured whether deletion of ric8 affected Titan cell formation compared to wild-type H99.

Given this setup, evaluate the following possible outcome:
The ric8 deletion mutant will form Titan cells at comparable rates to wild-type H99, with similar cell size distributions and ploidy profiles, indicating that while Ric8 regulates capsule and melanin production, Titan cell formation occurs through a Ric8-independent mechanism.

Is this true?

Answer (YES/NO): NO